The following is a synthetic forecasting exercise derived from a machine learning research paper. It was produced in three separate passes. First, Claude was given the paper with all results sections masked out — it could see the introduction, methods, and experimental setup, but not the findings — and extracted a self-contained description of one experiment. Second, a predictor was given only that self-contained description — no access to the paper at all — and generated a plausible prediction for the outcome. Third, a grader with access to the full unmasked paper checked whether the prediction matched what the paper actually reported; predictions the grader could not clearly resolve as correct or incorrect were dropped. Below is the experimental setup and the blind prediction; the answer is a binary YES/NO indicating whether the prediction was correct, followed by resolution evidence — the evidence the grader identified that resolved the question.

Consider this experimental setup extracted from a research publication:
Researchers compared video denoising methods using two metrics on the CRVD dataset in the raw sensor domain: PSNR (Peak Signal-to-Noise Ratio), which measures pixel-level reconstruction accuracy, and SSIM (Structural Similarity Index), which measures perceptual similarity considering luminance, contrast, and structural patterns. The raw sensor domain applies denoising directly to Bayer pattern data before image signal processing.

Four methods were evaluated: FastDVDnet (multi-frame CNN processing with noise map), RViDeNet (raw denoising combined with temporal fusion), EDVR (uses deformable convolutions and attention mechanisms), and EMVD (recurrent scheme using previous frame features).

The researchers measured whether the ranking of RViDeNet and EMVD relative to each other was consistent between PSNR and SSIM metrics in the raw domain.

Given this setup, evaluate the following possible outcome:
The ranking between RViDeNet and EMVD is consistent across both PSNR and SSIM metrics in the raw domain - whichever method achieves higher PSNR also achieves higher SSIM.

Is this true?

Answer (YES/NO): NO